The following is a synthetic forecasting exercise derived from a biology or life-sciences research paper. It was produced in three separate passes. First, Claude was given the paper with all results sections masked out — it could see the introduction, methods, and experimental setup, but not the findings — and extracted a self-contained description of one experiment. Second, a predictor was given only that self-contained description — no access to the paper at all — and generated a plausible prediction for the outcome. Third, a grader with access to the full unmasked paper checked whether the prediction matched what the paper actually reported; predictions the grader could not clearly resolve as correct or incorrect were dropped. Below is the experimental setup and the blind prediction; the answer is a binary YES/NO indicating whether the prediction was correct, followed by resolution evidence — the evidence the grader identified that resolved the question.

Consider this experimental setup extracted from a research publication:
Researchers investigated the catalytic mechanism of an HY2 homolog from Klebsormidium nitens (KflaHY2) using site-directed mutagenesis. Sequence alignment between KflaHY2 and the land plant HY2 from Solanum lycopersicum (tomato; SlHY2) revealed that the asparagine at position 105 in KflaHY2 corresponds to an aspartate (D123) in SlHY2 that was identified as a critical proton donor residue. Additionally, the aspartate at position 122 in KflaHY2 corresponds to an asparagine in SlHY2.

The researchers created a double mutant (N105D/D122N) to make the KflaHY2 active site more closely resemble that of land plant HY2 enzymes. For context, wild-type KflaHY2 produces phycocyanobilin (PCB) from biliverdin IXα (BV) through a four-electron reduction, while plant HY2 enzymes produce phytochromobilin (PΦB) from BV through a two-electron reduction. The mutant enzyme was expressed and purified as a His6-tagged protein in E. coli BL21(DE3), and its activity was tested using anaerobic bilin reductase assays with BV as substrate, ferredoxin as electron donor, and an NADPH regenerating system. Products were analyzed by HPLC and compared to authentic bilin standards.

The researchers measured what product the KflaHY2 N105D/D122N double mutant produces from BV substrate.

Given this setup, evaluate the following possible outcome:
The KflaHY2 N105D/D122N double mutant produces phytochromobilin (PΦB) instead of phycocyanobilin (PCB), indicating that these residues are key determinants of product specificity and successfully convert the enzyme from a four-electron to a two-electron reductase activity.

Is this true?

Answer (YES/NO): NO